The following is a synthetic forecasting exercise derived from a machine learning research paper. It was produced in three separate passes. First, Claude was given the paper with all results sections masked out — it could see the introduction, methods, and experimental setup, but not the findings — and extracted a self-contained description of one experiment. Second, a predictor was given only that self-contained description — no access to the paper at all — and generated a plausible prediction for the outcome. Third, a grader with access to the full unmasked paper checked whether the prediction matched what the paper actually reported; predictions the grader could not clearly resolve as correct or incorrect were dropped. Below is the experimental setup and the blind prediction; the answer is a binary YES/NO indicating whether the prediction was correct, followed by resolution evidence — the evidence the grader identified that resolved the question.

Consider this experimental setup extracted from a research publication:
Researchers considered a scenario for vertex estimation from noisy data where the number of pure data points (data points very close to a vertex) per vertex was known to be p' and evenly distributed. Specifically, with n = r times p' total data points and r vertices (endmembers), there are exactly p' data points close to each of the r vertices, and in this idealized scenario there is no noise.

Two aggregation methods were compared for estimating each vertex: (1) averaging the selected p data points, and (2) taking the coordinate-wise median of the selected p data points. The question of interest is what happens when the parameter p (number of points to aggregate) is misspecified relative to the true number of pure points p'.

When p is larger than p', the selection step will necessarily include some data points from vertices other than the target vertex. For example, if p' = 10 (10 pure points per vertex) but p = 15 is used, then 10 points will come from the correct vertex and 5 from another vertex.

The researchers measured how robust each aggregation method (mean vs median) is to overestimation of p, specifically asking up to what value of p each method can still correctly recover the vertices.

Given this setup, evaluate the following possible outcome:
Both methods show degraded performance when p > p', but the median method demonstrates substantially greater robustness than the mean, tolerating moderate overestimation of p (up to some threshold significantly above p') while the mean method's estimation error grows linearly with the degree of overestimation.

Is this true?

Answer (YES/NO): NO